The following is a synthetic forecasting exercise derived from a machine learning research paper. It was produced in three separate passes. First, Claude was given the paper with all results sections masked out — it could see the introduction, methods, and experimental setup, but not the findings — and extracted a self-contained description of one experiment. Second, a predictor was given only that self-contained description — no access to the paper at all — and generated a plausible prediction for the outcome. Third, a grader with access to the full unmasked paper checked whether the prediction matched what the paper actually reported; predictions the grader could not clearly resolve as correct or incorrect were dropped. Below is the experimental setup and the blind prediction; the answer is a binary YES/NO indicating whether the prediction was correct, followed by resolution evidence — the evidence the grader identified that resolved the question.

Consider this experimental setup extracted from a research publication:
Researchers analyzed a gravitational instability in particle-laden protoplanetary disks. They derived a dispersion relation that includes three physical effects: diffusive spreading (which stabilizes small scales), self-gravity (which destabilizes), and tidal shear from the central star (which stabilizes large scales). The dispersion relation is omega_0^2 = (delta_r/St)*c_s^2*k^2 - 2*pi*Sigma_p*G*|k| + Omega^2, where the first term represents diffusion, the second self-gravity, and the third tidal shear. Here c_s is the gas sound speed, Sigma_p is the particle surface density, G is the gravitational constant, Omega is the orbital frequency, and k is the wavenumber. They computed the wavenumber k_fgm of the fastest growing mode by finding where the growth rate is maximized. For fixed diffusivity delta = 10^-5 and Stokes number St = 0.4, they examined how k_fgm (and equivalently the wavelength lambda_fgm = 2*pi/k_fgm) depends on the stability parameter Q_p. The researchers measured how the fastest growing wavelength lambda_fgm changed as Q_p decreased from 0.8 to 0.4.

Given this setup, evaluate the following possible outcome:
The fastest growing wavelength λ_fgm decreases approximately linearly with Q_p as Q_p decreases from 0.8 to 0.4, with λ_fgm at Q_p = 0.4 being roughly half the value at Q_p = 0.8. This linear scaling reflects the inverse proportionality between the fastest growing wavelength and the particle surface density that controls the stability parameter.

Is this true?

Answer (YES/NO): YES